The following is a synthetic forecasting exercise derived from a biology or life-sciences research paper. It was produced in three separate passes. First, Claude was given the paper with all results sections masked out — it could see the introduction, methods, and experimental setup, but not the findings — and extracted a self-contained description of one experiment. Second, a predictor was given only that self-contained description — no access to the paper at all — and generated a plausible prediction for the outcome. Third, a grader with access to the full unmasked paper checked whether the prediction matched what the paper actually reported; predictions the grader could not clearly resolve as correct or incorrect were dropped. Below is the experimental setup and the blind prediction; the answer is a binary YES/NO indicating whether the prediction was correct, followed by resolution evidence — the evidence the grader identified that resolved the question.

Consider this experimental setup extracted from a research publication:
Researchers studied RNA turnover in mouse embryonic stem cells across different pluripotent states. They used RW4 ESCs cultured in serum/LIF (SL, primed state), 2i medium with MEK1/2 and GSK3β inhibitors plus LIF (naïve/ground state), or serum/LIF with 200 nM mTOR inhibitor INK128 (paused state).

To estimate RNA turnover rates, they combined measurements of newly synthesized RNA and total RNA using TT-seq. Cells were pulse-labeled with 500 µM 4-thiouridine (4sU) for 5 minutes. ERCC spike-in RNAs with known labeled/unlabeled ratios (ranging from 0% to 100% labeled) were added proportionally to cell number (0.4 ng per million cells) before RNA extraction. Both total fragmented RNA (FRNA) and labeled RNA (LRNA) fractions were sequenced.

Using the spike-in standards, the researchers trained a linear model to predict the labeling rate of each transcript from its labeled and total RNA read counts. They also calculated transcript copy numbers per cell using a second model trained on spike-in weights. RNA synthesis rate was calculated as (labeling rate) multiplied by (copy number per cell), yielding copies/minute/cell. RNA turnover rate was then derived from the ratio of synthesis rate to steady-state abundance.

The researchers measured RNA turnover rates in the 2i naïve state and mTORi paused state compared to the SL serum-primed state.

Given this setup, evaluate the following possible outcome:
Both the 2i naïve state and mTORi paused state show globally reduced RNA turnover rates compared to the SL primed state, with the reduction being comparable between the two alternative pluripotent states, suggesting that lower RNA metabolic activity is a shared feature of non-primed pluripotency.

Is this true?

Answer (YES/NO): NO